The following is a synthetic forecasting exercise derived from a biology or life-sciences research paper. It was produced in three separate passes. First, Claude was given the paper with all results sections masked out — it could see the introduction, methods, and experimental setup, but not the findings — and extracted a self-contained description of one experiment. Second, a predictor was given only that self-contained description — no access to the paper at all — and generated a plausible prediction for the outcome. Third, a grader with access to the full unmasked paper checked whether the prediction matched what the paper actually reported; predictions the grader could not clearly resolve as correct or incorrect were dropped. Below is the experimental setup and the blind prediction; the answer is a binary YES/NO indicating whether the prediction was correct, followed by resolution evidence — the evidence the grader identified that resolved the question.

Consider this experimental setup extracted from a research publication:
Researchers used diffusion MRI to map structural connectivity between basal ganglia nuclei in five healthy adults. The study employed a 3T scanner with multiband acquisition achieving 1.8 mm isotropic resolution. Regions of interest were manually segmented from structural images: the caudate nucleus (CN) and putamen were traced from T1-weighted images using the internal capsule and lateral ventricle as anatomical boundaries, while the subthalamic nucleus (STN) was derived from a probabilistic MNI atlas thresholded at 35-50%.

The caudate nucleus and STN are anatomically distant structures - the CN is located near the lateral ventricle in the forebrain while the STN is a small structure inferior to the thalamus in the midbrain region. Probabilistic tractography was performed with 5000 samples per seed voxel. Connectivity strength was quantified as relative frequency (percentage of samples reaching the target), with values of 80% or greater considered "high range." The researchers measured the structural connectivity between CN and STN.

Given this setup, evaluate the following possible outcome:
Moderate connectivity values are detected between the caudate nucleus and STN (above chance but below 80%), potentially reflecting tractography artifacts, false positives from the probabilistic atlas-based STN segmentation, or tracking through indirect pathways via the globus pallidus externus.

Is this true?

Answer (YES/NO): YES